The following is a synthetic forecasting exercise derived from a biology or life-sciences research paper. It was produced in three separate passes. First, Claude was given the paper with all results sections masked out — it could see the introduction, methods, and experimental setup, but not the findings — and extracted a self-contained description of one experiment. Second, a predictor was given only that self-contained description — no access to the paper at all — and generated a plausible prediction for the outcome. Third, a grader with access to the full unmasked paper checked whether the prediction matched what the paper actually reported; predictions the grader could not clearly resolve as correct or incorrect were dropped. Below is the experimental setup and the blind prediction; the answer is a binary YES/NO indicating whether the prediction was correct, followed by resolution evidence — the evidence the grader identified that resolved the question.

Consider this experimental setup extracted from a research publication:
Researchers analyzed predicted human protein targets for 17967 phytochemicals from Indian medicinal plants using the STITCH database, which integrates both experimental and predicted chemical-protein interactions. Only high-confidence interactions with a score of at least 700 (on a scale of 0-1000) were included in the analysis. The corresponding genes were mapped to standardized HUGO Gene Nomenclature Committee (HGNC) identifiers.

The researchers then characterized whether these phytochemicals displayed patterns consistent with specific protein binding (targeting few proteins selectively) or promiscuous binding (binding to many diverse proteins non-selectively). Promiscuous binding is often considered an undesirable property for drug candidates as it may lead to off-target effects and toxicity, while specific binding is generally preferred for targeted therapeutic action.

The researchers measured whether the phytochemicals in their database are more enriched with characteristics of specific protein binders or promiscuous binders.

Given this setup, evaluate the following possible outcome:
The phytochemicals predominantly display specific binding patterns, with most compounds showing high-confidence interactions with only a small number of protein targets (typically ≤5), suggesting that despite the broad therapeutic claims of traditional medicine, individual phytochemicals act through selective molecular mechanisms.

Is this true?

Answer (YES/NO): NO